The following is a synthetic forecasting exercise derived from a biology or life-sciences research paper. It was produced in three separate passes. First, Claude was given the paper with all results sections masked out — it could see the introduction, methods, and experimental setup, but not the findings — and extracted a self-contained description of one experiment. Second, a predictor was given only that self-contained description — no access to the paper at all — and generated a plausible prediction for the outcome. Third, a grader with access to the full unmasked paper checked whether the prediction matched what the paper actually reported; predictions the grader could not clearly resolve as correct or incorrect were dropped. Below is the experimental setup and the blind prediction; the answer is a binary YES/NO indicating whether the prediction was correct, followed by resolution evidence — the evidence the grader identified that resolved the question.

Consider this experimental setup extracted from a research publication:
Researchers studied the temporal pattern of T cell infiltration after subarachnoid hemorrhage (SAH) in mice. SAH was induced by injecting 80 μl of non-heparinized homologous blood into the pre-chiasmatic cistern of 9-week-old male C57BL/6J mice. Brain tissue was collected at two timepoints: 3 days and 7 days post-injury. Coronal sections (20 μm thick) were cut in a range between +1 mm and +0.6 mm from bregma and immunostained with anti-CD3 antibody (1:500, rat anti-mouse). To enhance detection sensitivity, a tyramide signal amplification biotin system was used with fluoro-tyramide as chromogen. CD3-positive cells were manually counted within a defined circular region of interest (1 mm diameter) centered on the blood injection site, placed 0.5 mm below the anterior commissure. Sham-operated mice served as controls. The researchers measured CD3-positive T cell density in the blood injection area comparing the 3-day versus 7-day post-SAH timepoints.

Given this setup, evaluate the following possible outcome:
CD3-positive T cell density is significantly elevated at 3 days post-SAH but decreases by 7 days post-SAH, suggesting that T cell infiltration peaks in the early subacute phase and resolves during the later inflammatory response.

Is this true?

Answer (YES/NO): NO